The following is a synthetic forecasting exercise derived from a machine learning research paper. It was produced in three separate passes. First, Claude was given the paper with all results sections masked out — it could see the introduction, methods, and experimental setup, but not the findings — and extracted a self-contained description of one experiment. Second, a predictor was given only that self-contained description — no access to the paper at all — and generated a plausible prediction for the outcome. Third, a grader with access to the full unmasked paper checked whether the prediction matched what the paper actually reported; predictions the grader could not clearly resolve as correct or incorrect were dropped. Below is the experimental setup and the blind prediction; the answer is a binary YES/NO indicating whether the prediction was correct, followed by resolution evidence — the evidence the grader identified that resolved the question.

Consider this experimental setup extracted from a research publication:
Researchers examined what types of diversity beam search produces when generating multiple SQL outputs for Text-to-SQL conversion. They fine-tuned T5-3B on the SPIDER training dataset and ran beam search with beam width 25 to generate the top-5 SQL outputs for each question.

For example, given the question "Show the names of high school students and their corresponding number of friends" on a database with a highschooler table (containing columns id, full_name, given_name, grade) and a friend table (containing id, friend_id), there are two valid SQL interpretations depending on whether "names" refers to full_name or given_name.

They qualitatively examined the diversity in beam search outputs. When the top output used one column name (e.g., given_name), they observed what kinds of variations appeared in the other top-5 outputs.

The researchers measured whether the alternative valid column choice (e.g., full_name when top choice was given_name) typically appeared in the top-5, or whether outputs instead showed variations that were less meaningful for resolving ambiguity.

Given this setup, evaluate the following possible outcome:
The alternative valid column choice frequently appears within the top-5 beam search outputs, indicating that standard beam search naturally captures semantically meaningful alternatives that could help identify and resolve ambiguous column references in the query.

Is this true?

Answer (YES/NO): NO